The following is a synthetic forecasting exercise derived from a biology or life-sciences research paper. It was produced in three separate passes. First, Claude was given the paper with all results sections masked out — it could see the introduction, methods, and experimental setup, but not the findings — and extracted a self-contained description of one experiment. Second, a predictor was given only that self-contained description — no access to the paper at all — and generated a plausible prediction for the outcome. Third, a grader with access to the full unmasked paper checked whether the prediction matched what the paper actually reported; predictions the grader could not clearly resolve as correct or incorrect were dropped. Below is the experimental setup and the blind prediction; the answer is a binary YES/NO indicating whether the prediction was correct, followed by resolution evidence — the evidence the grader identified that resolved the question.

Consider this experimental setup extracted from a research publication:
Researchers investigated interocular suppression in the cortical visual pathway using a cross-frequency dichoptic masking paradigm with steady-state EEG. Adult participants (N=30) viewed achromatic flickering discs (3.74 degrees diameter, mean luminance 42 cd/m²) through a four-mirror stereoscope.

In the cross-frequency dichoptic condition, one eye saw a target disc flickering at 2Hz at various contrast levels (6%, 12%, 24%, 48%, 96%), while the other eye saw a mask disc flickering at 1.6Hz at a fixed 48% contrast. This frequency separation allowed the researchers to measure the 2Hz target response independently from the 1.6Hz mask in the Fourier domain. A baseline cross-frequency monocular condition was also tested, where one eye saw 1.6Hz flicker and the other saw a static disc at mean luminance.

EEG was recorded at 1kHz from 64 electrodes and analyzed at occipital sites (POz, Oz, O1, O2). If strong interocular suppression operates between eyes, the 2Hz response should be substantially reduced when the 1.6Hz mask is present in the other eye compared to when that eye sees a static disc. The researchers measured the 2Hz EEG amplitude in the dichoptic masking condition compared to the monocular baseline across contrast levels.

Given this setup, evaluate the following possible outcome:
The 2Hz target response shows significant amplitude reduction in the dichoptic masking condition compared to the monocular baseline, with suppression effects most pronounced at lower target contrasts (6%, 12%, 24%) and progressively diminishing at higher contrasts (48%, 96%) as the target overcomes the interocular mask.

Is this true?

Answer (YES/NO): NO